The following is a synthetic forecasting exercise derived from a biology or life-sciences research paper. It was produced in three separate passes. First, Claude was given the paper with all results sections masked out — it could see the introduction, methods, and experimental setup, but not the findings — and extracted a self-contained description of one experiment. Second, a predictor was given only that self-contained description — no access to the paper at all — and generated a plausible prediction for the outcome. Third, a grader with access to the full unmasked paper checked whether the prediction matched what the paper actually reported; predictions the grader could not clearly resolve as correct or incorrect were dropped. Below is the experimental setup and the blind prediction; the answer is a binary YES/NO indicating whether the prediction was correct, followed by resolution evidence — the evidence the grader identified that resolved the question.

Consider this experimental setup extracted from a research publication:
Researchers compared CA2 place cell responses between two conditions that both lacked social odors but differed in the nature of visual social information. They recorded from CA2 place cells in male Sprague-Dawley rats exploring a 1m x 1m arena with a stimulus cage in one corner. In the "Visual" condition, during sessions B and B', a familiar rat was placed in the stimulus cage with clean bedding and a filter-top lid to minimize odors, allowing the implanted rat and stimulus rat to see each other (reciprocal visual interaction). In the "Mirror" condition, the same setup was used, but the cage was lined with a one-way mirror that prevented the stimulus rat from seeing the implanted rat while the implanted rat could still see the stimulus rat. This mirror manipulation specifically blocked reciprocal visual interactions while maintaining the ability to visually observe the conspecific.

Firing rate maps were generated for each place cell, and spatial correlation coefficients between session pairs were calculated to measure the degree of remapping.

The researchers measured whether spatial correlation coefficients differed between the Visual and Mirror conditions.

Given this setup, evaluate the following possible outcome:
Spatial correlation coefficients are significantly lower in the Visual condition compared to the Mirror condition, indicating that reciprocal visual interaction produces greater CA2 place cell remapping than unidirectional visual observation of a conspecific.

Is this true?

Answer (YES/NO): NO